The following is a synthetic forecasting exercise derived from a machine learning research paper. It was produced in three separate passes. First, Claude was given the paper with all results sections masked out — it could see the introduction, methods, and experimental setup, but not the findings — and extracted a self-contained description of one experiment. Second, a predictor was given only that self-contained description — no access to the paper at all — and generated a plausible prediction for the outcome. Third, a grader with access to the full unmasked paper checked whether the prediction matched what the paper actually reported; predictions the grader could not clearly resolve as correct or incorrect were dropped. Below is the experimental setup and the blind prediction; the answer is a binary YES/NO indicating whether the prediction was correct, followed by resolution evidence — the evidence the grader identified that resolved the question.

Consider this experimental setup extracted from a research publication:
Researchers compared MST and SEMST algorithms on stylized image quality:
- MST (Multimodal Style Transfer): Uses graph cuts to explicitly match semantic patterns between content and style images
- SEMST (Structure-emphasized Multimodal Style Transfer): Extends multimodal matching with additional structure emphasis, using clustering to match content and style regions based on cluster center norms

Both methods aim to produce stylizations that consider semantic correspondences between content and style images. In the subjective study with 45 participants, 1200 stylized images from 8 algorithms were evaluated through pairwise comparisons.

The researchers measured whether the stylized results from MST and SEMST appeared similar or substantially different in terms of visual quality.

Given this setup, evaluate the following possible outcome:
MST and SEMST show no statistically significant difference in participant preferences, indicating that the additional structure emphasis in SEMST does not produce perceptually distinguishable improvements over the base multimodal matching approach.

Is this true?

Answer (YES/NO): YES